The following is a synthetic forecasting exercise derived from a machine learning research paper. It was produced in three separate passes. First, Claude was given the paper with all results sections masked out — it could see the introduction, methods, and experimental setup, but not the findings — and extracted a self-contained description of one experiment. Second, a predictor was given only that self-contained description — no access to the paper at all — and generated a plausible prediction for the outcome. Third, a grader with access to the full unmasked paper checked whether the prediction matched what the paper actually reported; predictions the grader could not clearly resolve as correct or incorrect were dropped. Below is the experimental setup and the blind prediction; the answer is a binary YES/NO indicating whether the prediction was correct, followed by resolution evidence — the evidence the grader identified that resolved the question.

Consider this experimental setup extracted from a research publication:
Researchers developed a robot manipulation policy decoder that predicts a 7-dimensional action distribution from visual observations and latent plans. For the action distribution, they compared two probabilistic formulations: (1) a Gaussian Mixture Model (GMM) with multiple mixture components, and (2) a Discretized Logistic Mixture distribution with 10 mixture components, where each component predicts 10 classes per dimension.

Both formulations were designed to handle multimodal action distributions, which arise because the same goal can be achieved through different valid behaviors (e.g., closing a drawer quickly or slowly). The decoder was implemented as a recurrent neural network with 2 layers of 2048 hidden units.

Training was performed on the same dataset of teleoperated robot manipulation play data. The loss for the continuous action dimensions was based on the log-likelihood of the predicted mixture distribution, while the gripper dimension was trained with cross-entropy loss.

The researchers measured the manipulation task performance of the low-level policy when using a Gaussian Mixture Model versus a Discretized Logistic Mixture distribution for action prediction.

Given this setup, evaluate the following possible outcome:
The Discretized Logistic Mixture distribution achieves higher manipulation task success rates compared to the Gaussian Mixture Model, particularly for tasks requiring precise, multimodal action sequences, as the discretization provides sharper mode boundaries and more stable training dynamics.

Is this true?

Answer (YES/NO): NO